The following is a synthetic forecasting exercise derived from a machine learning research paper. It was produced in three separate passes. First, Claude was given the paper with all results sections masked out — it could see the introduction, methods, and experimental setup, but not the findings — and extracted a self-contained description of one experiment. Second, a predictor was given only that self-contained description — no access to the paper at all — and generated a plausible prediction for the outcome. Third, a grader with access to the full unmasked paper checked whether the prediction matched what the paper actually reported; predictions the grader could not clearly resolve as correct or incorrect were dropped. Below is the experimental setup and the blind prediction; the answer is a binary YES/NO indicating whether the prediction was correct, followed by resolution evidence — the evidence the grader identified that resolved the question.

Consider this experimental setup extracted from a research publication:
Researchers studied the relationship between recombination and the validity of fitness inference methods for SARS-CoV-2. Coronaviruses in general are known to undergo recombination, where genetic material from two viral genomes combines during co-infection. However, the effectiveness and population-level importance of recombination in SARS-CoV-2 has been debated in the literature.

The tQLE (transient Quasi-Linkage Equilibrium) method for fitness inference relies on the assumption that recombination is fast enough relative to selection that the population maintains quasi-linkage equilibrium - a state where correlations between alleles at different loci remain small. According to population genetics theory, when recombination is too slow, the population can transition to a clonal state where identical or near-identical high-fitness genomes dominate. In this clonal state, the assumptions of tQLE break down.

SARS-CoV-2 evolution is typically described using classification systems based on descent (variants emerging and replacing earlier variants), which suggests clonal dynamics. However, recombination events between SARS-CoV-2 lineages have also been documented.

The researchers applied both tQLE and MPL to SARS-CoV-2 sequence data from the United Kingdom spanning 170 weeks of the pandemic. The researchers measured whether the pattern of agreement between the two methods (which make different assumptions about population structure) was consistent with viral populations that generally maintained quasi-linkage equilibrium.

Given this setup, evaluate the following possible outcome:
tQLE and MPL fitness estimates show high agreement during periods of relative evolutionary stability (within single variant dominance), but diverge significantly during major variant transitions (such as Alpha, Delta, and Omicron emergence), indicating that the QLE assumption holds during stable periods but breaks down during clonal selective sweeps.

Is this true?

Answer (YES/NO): YES